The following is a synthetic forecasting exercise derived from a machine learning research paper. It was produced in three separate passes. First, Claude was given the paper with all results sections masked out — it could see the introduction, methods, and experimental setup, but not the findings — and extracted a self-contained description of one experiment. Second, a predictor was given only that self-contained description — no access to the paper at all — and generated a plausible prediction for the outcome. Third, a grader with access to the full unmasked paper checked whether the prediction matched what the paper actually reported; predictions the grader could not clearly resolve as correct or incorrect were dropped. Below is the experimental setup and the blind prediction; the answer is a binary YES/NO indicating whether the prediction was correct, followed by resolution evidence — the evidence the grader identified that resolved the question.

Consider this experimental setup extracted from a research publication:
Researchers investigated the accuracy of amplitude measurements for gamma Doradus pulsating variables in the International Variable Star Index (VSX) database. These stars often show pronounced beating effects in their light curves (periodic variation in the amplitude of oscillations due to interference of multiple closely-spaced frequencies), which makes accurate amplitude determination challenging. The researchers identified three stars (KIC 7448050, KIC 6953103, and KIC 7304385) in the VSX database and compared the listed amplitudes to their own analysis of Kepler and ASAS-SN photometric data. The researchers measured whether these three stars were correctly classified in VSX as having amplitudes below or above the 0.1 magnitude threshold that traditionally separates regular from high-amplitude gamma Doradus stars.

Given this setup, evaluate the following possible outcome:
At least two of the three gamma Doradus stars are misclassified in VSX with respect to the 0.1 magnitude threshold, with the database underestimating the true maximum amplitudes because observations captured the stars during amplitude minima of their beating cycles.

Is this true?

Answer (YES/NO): YES